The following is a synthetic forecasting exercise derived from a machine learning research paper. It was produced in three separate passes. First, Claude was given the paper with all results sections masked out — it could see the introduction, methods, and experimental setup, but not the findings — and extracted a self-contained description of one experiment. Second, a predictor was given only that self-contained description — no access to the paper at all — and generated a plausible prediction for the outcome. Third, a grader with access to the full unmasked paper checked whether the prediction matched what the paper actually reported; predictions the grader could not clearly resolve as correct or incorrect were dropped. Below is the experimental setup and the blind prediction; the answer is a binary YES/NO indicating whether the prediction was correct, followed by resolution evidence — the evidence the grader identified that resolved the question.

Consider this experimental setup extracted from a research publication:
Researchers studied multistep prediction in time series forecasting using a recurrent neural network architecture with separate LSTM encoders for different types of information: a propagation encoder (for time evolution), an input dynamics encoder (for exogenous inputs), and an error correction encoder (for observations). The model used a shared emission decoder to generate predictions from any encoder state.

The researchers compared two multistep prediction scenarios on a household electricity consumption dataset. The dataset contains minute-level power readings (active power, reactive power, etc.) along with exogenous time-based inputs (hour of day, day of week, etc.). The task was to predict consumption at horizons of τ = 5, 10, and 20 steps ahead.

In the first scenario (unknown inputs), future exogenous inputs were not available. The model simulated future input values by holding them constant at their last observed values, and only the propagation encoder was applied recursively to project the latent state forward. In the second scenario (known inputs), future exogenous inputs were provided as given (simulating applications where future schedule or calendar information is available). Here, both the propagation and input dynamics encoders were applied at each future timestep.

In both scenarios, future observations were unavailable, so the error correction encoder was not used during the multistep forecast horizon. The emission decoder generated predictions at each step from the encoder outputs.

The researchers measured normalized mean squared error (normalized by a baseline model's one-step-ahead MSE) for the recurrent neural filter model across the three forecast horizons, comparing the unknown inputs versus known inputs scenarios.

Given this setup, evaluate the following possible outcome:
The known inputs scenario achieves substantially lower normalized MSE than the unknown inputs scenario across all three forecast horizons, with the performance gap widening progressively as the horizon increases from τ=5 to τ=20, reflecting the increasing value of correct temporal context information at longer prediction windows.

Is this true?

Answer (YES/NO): YES